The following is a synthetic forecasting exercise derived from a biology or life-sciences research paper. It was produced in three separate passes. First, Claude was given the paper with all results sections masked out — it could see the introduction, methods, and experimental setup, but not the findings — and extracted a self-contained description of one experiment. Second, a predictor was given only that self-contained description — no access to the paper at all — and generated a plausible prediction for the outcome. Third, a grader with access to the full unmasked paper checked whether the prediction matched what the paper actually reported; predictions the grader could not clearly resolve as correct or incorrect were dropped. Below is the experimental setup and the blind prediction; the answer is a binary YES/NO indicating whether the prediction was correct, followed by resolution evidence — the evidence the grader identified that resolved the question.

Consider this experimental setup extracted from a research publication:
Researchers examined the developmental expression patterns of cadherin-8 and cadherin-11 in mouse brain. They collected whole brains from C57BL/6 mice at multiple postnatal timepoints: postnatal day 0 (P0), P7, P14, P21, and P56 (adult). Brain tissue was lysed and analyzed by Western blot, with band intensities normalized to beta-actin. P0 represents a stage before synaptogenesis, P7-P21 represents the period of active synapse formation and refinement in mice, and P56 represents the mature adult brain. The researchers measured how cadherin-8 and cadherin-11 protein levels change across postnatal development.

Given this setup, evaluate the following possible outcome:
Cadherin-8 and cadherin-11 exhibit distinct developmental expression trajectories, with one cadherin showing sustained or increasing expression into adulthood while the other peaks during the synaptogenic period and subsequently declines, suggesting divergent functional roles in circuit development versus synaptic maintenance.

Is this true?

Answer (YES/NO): NO